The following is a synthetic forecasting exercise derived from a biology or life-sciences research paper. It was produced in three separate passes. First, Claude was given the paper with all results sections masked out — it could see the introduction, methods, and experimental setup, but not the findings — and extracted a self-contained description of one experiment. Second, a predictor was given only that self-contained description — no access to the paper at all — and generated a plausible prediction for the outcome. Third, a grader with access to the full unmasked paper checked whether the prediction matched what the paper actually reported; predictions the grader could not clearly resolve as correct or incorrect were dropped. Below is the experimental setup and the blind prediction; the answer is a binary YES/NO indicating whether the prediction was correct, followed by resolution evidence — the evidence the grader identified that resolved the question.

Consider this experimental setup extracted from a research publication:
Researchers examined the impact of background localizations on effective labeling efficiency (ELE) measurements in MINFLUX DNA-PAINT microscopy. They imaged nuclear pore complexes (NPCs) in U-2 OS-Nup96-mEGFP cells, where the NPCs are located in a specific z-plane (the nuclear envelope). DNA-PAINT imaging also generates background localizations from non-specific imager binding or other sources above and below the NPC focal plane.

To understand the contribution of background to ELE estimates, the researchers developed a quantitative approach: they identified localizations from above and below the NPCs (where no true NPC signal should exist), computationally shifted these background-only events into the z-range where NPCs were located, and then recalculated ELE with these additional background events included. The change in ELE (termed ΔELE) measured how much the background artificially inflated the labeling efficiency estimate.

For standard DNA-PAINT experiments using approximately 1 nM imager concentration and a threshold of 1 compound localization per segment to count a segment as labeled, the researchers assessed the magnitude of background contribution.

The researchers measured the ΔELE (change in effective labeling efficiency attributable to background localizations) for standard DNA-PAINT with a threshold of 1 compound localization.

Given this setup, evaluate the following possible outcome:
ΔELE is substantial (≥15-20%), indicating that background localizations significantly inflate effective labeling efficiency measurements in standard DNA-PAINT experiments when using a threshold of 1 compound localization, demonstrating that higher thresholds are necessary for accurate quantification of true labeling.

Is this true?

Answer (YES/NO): NO